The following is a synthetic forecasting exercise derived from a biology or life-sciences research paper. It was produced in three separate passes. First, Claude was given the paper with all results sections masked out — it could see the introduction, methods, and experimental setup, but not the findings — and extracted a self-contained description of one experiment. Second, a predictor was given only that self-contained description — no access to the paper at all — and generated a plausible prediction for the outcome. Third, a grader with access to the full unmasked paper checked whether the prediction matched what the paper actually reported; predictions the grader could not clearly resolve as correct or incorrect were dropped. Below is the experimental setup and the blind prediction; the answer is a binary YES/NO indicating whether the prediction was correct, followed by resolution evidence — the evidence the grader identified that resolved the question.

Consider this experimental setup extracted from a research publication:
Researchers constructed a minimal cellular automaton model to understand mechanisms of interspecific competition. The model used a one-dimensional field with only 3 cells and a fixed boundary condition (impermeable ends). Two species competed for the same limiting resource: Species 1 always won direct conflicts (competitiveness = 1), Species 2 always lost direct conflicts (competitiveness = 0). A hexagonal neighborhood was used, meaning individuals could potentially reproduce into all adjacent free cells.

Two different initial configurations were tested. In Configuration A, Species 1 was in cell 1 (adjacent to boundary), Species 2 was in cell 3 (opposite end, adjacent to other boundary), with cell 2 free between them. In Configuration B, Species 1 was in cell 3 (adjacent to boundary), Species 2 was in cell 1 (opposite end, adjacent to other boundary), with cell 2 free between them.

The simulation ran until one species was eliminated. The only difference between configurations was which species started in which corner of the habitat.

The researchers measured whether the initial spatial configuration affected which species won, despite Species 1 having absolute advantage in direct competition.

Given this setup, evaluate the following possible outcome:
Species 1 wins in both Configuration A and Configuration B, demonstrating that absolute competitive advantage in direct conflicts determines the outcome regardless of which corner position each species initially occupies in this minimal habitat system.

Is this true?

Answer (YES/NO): NO